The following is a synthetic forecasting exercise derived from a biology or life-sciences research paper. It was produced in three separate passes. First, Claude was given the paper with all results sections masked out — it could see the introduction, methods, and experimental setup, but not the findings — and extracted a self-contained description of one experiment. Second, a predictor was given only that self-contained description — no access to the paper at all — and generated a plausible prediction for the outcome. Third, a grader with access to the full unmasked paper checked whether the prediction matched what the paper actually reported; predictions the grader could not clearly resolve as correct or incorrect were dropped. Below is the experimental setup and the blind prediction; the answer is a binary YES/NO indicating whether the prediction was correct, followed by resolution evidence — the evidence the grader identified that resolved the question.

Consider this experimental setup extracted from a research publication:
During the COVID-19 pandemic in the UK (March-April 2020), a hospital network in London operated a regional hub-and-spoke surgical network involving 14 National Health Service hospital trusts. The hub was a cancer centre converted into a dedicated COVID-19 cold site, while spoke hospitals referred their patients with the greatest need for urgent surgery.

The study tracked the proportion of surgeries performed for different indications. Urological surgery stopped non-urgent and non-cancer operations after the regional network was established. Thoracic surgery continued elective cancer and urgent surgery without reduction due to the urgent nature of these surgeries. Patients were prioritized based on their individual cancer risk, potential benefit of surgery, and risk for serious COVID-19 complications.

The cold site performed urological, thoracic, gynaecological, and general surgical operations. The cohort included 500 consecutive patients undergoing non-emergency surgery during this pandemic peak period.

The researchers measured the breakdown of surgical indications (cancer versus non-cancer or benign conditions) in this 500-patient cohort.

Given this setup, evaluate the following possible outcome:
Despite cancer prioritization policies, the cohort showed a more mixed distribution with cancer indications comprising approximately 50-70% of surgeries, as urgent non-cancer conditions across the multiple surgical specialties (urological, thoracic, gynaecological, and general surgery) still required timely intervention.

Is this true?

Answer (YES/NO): YES